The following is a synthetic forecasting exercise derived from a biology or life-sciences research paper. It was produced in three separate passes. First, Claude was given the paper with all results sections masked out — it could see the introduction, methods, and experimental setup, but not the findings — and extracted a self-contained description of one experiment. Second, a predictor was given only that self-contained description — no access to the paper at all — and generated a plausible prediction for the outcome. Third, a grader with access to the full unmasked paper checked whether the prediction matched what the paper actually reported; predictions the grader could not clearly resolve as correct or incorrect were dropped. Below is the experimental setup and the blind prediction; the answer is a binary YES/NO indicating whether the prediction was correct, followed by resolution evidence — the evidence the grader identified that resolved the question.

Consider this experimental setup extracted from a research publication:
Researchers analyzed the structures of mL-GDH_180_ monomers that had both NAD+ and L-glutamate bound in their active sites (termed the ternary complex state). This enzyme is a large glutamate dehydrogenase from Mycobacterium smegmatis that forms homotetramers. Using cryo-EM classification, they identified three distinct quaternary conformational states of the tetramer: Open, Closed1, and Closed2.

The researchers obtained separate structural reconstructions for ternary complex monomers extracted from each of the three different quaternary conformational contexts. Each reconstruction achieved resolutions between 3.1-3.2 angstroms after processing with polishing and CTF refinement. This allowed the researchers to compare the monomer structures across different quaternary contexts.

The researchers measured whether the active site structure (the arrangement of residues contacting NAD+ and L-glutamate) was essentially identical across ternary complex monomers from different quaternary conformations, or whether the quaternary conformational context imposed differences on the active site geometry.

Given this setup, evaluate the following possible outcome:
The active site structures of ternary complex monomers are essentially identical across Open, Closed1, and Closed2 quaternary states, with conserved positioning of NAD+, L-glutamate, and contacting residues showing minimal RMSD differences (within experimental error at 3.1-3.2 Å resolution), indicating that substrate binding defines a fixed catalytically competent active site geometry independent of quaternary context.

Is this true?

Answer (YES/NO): NO